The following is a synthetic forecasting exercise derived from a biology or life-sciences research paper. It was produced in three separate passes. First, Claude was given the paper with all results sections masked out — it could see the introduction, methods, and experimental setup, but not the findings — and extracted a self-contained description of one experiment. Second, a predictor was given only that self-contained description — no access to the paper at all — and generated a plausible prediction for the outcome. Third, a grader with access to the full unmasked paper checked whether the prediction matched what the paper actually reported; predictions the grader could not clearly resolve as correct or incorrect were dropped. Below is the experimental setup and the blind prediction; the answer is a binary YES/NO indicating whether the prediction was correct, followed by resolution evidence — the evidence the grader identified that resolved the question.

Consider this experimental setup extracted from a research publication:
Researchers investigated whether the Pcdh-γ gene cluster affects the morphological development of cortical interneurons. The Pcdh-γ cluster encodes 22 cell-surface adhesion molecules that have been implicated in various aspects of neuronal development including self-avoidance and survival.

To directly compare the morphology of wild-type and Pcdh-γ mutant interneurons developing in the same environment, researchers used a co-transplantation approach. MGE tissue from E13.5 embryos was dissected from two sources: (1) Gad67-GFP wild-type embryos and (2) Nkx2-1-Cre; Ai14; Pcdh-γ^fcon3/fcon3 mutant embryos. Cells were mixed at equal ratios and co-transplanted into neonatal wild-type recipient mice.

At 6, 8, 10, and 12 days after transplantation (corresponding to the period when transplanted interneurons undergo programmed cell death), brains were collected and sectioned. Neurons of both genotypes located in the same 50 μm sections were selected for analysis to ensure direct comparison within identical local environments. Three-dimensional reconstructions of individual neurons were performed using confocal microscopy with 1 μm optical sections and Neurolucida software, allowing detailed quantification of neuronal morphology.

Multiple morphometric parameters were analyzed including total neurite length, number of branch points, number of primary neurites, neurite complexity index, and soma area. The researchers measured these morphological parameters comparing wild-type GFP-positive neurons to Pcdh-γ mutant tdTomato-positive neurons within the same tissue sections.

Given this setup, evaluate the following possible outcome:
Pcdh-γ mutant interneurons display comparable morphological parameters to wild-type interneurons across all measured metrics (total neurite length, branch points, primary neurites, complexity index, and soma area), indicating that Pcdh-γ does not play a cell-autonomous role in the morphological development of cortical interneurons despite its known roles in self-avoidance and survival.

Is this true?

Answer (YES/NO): YES